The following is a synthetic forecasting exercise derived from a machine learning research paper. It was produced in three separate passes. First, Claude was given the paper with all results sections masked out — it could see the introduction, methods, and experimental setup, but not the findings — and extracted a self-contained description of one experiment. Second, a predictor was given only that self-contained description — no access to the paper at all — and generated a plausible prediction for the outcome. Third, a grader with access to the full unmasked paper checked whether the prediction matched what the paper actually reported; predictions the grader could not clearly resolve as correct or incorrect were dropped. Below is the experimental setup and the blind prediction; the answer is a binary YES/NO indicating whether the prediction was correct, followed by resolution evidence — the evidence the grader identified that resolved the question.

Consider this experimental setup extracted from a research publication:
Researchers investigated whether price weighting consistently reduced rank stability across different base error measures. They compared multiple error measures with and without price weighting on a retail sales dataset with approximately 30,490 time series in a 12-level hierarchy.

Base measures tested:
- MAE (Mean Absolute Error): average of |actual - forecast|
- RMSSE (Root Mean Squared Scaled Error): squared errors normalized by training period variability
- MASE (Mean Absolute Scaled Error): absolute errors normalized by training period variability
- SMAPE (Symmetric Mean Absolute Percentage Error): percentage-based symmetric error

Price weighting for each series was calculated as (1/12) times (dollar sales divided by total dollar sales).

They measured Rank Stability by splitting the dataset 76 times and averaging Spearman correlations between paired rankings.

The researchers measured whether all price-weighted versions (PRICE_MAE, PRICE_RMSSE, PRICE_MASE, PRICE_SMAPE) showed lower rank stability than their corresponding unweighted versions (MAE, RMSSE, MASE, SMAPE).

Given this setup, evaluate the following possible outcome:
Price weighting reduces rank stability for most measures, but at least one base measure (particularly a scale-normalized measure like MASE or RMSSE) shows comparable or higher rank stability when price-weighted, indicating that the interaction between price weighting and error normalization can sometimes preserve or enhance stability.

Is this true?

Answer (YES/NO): NO